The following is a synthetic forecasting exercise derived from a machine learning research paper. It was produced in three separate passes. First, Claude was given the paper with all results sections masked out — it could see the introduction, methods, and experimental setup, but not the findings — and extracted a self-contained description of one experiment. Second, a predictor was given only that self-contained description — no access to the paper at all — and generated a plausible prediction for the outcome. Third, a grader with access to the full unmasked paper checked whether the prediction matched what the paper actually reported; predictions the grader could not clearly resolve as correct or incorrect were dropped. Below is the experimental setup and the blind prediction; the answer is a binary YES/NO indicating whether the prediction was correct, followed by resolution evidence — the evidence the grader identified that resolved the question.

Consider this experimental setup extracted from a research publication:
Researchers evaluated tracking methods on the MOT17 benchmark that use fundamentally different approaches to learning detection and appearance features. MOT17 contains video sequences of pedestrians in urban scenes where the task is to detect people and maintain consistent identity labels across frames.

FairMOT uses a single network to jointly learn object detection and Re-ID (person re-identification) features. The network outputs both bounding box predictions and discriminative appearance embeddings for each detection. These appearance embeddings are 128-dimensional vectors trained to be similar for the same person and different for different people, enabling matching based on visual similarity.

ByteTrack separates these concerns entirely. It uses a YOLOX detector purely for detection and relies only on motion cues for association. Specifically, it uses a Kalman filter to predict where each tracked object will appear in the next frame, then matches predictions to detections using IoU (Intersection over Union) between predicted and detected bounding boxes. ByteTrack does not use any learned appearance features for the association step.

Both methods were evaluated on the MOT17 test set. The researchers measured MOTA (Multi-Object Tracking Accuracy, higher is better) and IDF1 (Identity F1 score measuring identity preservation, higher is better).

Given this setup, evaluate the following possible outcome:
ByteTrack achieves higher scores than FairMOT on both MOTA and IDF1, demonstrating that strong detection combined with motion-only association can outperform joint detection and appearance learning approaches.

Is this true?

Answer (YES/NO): YES